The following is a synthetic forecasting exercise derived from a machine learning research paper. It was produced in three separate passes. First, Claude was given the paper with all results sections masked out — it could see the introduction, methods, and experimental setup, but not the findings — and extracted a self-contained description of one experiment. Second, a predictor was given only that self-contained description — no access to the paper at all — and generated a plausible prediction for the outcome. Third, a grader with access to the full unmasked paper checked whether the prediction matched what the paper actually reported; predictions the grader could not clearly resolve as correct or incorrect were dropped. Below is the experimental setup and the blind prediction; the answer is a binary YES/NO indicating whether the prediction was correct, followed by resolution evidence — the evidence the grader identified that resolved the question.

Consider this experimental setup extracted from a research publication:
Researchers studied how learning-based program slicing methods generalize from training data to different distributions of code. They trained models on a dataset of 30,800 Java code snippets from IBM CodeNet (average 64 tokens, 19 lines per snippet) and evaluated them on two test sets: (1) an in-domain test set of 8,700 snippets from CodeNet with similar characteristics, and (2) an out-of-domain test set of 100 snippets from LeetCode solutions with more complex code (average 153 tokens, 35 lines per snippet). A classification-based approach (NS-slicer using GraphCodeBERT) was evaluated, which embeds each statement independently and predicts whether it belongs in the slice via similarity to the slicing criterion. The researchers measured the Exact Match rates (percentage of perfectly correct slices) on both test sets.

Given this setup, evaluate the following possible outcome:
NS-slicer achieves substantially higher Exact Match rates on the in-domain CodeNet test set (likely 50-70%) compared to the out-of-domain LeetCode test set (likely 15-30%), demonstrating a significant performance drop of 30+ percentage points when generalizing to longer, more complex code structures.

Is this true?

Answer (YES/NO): NO